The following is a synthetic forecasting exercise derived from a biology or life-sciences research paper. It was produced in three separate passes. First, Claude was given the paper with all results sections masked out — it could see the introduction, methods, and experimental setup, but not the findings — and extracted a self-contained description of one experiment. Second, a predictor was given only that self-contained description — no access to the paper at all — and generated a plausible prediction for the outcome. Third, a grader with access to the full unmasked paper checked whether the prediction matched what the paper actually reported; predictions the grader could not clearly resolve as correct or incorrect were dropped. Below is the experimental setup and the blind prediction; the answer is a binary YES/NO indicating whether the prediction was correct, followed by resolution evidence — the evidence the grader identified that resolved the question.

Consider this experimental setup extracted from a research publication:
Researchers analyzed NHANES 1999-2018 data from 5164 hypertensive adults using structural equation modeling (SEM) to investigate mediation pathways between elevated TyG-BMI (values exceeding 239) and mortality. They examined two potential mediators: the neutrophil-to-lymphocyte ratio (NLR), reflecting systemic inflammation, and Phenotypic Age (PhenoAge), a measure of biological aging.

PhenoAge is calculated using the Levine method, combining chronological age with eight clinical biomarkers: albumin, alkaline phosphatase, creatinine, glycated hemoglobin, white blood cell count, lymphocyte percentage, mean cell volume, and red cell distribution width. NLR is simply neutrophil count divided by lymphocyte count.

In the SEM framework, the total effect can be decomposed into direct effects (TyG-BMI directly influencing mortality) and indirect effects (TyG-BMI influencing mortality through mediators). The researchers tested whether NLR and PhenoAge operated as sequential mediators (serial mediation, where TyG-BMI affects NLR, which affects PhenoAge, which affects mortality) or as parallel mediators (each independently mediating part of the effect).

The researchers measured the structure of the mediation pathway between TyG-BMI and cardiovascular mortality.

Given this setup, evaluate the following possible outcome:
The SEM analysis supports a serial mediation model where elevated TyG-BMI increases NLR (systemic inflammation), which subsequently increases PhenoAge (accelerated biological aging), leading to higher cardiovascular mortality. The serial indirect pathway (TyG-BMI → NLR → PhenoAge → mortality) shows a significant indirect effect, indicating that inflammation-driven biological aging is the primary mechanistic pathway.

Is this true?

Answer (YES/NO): NO